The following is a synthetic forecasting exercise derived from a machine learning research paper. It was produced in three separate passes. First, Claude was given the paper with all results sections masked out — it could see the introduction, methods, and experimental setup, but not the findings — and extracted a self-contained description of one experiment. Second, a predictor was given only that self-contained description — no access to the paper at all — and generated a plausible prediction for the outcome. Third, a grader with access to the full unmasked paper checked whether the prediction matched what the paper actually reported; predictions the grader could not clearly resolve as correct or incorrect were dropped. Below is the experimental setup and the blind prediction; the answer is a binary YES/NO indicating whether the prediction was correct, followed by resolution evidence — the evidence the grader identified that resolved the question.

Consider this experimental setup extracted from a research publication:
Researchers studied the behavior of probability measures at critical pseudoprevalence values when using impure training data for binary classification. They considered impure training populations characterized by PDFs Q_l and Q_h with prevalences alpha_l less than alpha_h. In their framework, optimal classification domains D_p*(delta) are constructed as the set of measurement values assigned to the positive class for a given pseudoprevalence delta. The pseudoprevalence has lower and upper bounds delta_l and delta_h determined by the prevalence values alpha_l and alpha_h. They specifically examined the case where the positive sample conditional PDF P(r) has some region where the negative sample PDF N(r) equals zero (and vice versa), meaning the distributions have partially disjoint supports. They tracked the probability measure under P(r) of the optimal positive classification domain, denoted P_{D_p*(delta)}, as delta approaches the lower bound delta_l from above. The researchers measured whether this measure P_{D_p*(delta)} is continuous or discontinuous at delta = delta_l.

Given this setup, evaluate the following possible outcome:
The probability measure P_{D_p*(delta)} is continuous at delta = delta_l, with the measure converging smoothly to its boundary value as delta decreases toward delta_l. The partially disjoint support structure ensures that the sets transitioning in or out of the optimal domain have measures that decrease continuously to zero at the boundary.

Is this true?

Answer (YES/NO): NO